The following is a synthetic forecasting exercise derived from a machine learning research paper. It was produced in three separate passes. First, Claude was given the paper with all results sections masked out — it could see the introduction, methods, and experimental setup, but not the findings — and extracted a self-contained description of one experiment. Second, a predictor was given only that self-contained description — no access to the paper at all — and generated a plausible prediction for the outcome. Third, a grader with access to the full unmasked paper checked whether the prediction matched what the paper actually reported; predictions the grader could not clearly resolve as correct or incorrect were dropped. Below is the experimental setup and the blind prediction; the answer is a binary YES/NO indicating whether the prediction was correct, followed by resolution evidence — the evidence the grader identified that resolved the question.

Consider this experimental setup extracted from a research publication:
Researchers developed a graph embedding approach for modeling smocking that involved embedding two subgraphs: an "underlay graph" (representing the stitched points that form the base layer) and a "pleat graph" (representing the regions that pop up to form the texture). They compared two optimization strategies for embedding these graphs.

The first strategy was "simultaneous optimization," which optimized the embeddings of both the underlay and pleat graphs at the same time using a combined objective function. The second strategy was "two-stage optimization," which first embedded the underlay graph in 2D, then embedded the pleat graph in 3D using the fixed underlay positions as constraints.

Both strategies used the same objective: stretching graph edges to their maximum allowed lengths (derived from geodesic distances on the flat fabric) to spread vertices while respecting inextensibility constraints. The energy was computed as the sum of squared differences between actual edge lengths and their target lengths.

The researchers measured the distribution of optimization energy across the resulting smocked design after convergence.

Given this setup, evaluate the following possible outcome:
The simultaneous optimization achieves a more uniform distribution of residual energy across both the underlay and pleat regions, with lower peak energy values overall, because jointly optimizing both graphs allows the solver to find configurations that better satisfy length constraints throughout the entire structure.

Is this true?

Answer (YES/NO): NO